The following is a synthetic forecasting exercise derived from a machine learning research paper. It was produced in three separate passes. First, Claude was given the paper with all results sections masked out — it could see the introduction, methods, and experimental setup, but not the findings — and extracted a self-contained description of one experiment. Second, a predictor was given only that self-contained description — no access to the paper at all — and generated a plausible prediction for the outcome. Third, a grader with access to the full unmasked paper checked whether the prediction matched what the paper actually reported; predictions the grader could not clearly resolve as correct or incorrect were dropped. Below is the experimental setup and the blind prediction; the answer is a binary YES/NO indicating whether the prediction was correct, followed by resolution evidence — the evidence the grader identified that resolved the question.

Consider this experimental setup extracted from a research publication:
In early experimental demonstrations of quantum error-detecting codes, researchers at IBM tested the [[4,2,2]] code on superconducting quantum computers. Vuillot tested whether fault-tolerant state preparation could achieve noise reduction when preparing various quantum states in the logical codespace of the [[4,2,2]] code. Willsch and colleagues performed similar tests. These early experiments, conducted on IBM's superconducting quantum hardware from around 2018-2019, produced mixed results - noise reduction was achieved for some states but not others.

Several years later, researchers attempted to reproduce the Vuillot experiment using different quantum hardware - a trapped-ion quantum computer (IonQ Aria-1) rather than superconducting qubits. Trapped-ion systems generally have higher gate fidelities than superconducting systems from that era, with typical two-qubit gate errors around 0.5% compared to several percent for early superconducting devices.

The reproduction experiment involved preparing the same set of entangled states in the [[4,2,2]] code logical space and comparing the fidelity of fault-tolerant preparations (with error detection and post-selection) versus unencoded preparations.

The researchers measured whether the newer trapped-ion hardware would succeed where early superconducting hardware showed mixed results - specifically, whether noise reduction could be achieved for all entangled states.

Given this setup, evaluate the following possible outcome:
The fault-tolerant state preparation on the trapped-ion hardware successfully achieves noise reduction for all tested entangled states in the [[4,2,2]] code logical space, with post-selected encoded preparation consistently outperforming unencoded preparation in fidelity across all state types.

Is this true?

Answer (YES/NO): NO